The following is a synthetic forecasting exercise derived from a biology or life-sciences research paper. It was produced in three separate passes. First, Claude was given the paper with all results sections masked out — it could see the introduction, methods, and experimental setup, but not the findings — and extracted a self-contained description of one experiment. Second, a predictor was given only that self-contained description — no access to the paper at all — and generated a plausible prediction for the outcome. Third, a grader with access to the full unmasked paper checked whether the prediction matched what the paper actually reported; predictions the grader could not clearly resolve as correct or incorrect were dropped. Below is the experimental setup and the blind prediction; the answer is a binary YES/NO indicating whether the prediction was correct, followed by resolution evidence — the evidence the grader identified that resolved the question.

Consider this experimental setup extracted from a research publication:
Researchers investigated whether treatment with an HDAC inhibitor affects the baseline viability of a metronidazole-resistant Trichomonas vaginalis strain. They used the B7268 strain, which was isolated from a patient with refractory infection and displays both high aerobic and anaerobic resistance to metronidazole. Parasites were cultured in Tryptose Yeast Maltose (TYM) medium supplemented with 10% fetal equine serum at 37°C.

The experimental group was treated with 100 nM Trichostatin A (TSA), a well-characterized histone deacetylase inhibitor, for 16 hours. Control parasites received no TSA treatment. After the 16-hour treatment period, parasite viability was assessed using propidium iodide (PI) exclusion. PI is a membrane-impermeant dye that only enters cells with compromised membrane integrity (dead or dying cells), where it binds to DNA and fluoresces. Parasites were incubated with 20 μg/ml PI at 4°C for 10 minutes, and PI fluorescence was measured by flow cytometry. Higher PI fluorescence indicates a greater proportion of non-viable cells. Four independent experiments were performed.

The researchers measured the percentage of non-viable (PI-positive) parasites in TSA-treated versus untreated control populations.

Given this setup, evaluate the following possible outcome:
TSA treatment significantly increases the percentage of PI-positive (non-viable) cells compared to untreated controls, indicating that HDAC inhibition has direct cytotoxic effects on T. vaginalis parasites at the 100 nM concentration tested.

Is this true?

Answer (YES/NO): NO